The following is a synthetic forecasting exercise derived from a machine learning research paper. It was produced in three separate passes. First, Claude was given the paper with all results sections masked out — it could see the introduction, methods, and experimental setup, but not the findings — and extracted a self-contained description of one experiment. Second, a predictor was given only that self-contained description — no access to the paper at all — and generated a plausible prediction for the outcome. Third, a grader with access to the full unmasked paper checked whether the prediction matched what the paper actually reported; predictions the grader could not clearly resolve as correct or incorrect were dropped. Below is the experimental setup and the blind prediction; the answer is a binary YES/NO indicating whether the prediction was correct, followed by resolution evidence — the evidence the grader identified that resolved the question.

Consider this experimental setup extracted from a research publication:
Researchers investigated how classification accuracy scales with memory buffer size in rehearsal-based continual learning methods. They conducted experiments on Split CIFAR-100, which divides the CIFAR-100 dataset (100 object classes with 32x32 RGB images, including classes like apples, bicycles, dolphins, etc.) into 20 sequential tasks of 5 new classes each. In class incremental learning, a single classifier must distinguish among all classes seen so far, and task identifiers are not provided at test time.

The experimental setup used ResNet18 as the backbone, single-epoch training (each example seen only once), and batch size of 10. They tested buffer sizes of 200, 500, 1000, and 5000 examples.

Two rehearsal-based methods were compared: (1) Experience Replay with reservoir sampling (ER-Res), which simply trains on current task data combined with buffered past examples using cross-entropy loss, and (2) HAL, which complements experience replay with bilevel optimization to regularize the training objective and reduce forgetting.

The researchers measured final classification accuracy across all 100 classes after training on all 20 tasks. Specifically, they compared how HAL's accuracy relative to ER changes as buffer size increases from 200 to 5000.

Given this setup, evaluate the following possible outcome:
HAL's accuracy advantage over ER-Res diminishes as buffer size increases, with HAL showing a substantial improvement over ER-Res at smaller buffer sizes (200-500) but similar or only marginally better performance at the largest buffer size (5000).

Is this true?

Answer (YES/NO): NO